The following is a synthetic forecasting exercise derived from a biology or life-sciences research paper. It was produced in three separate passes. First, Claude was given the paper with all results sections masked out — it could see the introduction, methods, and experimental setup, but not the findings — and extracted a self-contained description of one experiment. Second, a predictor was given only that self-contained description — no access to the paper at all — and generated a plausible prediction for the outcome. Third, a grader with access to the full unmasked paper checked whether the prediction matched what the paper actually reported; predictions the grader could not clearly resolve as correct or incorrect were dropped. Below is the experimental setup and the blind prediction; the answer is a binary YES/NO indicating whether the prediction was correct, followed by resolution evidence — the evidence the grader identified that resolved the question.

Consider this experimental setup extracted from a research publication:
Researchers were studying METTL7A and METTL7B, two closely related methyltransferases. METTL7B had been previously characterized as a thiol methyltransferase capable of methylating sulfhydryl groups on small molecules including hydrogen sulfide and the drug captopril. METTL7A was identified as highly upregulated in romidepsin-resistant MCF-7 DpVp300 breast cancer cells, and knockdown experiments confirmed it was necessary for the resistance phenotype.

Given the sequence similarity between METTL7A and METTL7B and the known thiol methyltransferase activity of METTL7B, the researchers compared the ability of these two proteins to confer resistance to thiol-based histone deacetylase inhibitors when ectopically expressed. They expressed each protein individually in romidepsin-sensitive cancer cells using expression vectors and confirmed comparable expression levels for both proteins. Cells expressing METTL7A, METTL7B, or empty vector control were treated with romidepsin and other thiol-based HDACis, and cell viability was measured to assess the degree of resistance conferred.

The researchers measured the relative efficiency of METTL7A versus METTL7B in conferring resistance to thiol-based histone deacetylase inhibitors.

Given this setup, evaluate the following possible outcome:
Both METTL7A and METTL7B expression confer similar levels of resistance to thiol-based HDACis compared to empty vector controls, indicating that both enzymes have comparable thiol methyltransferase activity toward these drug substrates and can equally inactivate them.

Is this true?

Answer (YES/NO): NO